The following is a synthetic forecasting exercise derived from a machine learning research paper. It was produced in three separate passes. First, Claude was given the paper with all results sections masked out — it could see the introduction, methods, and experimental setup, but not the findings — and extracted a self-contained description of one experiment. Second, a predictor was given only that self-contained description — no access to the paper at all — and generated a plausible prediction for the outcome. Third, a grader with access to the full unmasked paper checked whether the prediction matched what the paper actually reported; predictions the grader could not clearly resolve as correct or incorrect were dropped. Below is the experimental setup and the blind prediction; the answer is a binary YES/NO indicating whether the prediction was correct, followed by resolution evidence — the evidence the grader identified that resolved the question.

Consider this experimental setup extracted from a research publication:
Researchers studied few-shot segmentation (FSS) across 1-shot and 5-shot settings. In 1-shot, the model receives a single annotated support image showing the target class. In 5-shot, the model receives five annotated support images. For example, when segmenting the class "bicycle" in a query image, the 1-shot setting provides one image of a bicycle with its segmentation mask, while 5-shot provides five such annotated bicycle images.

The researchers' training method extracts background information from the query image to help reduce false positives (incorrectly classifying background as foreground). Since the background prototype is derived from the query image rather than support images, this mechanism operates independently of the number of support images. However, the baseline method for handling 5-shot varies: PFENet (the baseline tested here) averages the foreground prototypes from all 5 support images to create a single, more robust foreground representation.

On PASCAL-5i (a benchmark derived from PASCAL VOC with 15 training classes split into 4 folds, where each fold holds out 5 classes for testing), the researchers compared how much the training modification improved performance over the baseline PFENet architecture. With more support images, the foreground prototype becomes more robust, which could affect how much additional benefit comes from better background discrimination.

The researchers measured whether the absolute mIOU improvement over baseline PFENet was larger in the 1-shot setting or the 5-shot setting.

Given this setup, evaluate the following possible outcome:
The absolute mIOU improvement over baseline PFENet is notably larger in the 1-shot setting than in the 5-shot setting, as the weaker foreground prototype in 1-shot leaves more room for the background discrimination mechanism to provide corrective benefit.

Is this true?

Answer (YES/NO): NO